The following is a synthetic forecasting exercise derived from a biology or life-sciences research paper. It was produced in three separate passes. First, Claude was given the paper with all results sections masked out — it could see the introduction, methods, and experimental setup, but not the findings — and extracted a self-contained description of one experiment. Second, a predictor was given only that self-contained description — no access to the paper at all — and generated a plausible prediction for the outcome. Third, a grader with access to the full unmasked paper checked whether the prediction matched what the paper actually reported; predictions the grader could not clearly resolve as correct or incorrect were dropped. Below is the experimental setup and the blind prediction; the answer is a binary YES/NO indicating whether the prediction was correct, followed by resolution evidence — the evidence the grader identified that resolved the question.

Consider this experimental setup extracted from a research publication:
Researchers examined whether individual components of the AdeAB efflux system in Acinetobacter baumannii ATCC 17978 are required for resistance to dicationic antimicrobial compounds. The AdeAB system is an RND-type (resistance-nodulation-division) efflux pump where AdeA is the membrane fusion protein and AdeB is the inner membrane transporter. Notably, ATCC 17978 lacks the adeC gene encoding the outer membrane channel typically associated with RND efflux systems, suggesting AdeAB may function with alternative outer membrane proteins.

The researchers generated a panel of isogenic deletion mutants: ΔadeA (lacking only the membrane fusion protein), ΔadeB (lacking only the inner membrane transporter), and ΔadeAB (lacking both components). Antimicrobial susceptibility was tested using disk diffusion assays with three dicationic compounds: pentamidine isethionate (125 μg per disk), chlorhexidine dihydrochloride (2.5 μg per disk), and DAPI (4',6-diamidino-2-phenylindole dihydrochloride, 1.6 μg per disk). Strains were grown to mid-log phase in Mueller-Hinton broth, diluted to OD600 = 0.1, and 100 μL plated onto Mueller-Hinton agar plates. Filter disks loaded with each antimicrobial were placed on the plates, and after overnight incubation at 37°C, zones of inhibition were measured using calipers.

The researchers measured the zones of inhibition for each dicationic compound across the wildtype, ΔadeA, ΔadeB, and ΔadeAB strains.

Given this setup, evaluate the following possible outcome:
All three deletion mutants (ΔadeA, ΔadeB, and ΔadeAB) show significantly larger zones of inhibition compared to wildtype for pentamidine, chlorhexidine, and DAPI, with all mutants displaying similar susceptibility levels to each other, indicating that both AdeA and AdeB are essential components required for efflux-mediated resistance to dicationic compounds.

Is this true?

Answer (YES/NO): YES